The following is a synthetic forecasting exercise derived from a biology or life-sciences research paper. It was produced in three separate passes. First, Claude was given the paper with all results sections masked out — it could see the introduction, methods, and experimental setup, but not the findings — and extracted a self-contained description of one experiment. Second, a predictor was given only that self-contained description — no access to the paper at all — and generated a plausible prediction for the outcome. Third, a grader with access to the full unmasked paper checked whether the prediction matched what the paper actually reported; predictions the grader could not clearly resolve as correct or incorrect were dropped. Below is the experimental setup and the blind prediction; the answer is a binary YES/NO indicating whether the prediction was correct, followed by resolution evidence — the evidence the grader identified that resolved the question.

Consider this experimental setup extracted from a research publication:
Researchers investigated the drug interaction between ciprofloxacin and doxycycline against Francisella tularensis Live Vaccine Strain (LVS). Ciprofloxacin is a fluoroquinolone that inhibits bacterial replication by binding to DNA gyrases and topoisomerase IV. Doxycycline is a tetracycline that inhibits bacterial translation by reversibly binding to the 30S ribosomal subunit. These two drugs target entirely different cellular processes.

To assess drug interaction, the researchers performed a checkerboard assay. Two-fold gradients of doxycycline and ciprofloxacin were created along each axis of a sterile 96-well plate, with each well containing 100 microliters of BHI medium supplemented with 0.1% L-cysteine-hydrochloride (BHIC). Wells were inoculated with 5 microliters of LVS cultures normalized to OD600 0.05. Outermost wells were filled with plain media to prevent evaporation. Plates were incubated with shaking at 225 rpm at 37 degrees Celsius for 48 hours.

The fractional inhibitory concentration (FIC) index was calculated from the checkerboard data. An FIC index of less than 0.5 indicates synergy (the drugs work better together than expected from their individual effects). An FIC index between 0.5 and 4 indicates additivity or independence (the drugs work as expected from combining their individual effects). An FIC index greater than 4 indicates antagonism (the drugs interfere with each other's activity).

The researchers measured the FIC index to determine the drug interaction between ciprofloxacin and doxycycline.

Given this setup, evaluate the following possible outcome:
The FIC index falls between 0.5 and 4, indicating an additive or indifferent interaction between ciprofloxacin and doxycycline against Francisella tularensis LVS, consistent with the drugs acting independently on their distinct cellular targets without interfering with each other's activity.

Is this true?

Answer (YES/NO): YES